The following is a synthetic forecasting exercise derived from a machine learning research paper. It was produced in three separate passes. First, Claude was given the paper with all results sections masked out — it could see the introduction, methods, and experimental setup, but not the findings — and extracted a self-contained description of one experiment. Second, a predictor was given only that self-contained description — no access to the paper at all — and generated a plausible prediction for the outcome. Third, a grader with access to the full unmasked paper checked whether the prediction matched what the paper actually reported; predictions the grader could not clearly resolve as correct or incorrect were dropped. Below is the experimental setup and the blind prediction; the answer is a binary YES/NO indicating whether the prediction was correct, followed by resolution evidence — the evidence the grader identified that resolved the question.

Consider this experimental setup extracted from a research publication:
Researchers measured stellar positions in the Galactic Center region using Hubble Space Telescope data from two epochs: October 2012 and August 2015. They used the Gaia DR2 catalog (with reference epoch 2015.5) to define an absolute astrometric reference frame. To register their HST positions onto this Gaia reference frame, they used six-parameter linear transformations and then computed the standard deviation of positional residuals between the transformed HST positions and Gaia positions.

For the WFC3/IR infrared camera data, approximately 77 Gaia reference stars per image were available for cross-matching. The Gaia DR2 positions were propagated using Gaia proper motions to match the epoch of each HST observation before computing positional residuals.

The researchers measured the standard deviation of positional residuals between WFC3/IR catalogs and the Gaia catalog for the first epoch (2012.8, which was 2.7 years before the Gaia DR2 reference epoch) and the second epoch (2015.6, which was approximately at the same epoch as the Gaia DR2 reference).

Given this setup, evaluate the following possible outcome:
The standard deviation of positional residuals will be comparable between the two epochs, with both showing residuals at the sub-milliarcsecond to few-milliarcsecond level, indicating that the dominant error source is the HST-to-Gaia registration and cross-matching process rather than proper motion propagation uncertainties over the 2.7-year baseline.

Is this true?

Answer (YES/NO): NO